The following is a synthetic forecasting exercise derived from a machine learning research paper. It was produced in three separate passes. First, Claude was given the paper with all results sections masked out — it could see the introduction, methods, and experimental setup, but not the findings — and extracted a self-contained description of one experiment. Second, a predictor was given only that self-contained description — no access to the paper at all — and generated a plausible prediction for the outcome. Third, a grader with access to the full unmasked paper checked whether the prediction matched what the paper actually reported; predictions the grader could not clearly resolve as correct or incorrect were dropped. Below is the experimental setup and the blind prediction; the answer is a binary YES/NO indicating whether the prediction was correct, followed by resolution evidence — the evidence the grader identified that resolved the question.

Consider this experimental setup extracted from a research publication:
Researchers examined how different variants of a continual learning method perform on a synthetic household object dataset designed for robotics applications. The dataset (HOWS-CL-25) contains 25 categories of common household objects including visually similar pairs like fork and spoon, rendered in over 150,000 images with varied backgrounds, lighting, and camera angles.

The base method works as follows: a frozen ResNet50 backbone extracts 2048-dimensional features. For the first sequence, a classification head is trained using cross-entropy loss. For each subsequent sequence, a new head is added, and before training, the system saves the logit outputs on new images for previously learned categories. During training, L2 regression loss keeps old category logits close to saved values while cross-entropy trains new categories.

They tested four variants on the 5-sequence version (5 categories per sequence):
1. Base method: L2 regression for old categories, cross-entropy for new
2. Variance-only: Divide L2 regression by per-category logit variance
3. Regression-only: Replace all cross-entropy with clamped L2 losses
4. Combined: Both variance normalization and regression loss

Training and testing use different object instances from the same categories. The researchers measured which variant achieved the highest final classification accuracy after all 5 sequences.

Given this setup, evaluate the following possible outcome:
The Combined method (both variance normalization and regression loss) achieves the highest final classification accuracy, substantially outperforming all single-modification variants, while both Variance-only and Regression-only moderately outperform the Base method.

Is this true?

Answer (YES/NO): NO